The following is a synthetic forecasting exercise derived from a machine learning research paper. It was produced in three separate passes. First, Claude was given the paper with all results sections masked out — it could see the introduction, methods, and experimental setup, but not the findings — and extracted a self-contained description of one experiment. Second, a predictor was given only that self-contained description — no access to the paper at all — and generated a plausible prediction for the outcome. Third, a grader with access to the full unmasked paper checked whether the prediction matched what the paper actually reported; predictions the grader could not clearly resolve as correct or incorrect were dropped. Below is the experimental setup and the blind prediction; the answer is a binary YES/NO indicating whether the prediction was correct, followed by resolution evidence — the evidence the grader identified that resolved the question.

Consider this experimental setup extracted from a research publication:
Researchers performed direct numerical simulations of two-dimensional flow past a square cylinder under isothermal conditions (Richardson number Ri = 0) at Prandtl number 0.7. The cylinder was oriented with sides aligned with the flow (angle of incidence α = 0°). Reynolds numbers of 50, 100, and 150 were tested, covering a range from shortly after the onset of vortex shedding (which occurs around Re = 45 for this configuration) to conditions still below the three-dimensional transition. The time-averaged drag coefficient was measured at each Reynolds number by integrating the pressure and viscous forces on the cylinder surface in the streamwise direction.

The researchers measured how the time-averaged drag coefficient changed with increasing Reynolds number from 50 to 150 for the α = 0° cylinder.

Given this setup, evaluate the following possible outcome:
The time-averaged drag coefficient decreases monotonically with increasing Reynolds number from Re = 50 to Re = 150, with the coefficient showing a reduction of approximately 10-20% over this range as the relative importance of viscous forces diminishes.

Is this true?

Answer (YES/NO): YES